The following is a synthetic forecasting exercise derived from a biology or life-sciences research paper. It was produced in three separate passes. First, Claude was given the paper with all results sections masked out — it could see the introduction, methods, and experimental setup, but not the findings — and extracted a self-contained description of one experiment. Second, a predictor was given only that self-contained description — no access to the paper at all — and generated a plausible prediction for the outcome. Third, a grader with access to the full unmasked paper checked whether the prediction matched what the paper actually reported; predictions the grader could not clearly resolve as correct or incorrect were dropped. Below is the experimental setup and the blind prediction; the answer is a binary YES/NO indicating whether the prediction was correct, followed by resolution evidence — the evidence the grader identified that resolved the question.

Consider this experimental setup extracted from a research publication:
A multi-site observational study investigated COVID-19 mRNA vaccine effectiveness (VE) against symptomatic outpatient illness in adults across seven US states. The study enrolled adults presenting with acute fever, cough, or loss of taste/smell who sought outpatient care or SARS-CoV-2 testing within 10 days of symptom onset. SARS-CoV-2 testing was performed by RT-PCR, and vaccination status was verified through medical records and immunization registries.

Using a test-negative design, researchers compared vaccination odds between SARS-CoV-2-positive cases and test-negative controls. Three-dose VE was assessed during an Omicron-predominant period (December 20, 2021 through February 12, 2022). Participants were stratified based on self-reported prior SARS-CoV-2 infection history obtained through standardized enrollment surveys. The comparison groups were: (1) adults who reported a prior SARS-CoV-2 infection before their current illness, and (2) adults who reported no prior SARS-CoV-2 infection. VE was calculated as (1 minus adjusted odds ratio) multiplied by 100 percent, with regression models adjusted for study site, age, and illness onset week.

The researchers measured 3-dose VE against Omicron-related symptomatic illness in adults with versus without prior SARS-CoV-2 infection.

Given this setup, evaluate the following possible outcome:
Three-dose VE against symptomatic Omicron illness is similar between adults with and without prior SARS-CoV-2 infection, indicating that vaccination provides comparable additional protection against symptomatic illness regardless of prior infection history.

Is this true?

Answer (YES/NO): NO